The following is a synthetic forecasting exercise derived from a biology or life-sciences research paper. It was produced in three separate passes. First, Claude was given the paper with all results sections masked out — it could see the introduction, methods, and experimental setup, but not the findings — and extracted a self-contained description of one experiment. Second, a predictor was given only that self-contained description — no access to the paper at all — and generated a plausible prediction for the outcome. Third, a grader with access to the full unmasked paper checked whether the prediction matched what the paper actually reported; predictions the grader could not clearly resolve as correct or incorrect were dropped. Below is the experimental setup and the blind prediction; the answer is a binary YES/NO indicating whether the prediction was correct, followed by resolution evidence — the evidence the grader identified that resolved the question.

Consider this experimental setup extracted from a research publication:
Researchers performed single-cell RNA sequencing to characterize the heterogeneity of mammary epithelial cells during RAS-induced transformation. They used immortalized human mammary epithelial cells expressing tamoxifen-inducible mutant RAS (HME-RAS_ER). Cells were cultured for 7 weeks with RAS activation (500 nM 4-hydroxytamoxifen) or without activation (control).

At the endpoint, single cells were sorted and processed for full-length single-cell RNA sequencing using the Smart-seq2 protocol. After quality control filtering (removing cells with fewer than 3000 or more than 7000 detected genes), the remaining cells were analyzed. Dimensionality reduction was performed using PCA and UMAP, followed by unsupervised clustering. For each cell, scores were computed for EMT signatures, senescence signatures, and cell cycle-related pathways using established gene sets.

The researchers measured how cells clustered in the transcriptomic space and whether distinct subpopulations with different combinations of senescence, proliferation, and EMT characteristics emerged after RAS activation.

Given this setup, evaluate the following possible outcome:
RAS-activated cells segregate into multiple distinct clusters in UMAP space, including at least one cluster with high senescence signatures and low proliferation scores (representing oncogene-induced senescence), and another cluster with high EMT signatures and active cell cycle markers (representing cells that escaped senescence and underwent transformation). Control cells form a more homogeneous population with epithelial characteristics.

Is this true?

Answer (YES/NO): NO